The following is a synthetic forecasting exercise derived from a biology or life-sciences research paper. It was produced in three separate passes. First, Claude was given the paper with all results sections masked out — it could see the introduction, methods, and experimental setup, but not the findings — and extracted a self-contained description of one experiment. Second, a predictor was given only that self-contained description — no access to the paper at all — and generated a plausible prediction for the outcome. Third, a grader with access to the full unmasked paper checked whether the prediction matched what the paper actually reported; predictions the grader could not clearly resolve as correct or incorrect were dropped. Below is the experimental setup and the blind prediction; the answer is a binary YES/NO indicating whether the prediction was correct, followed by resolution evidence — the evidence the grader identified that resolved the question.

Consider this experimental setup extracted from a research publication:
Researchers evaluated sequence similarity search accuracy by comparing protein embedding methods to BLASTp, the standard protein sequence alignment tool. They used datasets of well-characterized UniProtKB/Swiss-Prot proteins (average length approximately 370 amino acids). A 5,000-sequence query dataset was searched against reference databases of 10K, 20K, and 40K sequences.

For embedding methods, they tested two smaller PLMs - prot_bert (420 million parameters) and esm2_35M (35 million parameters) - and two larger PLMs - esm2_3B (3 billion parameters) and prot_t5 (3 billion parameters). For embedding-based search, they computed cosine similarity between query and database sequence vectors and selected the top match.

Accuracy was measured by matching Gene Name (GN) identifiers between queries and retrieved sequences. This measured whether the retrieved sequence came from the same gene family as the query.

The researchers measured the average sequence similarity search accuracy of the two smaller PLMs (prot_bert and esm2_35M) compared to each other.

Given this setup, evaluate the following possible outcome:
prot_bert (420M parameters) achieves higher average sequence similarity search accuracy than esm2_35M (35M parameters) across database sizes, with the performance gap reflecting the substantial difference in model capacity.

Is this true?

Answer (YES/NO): NO